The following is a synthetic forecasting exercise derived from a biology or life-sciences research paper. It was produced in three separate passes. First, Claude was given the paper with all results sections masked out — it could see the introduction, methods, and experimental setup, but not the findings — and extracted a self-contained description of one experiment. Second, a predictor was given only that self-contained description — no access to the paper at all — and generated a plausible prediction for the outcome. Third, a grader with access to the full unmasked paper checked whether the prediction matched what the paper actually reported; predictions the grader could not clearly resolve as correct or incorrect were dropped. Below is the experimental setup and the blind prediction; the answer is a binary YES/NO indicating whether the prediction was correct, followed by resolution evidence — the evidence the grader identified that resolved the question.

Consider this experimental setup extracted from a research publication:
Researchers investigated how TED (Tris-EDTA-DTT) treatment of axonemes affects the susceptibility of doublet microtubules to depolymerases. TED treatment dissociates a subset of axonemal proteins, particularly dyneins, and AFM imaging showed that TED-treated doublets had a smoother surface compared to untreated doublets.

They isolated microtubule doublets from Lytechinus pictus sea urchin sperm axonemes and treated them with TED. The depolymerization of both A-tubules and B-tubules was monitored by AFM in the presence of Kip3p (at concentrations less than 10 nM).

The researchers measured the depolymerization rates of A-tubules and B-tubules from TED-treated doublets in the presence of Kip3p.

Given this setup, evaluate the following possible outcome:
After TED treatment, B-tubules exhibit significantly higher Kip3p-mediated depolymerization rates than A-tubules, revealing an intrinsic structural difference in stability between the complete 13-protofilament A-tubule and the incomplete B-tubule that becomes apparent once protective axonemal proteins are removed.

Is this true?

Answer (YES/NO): YES